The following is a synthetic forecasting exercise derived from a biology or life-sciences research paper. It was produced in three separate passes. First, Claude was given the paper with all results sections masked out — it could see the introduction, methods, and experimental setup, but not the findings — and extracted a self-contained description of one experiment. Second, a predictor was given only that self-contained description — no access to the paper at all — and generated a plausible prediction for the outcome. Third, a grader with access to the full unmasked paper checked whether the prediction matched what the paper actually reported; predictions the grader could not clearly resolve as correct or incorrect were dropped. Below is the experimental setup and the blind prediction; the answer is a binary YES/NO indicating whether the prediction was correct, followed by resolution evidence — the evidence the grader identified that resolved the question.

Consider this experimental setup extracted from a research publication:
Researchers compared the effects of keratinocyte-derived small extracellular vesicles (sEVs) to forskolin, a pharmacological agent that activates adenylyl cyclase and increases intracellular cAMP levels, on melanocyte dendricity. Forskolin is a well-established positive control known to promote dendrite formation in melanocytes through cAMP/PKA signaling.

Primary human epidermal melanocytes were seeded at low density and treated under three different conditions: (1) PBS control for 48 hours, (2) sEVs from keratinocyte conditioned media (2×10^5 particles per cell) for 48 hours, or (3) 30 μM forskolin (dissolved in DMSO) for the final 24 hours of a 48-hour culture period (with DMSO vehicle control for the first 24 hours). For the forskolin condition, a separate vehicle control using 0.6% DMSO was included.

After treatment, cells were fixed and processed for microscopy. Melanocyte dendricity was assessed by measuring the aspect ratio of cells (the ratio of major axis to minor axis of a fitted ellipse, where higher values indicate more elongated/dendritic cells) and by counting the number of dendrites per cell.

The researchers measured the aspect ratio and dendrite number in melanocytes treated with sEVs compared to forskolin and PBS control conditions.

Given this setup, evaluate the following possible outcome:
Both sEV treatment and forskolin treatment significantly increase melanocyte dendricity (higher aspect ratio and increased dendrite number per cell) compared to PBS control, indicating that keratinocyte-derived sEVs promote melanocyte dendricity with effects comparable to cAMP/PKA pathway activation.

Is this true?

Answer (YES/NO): NO